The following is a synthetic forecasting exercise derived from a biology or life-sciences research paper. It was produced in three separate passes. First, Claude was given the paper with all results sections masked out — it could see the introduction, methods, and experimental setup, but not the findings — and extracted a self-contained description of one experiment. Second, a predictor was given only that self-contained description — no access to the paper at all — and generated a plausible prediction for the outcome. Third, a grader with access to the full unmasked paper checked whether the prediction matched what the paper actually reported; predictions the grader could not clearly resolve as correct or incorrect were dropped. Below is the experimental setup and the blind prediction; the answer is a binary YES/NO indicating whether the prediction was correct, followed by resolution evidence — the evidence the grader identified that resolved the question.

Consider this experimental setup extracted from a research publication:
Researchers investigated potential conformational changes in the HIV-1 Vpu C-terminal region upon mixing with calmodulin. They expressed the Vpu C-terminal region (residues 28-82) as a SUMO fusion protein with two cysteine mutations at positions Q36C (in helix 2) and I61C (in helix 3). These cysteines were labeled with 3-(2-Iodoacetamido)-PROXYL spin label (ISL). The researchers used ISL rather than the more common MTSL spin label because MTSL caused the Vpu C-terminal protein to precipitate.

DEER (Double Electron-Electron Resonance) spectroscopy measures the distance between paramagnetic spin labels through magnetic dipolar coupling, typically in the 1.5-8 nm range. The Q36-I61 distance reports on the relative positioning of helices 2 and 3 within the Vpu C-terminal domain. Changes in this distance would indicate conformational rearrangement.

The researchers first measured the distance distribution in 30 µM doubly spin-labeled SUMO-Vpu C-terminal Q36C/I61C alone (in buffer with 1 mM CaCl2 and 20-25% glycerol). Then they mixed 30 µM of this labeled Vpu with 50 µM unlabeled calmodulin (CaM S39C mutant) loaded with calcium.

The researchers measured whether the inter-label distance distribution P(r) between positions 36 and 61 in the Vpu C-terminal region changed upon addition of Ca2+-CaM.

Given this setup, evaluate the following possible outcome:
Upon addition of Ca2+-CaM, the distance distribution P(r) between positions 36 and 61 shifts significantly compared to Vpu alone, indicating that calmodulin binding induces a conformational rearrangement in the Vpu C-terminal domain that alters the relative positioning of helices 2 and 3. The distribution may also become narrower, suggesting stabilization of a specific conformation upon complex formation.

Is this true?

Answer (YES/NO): NO